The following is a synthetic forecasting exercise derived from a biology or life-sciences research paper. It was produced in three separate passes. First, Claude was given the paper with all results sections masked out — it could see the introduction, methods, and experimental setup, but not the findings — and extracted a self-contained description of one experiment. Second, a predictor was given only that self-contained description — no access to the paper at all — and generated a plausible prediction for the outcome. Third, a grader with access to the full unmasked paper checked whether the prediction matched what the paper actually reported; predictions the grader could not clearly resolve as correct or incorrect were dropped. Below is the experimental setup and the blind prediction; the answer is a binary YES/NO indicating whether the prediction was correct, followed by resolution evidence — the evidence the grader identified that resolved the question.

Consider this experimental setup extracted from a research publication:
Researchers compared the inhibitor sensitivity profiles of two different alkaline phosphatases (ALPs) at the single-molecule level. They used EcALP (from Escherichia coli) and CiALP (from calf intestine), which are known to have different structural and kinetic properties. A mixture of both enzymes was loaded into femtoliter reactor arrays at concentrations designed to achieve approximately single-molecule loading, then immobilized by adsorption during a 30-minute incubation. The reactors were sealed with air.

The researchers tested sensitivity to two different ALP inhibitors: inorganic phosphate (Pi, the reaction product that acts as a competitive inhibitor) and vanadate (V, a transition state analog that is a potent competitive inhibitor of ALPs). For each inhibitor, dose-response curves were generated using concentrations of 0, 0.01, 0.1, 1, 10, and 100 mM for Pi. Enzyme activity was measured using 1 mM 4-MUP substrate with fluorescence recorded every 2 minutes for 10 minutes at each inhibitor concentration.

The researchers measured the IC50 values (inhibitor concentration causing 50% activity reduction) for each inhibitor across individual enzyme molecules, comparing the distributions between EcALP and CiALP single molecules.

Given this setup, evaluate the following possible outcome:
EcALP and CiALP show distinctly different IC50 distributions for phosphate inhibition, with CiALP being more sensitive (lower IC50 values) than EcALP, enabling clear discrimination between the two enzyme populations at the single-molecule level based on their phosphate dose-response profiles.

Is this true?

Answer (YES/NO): NO